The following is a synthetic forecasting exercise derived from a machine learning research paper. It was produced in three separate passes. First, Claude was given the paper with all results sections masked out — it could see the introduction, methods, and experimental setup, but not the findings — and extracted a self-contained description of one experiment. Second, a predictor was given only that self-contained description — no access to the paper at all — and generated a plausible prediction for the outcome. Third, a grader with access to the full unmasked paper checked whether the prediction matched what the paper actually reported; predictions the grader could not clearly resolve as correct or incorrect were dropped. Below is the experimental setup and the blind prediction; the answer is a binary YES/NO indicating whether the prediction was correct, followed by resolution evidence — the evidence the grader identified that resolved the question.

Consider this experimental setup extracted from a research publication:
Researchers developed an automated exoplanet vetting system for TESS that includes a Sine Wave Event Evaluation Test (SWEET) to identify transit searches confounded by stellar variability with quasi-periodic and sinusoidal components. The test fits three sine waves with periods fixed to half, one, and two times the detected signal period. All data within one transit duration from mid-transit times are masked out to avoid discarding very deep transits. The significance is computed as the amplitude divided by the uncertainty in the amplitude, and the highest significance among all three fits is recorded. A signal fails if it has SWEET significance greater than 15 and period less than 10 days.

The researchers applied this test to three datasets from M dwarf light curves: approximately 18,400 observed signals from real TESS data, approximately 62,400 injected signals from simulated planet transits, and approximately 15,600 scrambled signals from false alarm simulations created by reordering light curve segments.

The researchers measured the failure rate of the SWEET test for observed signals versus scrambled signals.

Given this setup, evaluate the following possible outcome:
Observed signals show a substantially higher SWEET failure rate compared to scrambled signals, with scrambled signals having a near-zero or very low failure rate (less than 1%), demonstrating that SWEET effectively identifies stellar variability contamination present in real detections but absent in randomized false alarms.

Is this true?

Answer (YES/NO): NO